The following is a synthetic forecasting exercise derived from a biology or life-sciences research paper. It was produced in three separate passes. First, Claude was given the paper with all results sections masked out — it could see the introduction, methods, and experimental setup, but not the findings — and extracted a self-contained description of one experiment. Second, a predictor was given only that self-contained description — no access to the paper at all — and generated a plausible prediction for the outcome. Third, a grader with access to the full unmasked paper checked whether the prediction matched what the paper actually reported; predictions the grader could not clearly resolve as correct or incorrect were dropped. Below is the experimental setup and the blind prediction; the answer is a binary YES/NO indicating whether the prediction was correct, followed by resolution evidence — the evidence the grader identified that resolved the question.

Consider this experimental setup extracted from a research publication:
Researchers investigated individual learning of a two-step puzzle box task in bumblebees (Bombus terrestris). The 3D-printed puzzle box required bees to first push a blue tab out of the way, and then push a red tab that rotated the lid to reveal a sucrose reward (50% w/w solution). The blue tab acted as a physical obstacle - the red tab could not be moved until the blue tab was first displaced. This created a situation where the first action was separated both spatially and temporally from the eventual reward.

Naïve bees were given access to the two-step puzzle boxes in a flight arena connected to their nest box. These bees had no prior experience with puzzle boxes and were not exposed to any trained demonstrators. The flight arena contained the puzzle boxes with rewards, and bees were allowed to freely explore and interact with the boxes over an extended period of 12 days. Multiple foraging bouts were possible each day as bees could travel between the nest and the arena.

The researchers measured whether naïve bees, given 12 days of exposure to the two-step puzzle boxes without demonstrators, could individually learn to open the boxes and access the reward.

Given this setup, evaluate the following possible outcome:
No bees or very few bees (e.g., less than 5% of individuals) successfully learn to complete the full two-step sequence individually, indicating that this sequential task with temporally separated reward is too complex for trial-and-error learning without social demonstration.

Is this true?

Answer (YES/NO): YES